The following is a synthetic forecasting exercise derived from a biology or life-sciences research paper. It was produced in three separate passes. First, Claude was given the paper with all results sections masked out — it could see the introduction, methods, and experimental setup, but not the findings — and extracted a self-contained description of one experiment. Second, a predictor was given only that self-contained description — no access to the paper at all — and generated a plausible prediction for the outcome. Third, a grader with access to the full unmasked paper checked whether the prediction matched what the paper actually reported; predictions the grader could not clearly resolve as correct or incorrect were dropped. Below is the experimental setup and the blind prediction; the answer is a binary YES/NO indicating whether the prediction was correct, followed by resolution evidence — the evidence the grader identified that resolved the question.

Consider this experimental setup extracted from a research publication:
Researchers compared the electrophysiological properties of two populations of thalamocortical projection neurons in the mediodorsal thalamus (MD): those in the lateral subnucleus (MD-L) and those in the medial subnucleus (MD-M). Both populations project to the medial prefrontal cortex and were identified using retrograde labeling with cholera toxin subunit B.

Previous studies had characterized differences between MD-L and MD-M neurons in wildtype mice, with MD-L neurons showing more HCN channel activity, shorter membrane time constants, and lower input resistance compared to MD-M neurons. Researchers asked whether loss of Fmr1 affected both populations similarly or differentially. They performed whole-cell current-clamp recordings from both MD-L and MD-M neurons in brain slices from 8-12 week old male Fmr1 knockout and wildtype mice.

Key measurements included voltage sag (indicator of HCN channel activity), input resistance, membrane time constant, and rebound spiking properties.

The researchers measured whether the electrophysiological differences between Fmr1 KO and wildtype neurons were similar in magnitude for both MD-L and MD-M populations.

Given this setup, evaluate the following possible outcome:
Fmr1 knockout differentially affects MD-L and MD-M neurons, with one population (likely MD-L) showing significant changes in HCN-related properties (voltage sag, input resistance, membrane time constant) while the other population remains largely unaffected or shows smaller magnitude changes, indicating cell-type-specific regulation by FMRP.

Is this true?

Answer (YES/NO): NO